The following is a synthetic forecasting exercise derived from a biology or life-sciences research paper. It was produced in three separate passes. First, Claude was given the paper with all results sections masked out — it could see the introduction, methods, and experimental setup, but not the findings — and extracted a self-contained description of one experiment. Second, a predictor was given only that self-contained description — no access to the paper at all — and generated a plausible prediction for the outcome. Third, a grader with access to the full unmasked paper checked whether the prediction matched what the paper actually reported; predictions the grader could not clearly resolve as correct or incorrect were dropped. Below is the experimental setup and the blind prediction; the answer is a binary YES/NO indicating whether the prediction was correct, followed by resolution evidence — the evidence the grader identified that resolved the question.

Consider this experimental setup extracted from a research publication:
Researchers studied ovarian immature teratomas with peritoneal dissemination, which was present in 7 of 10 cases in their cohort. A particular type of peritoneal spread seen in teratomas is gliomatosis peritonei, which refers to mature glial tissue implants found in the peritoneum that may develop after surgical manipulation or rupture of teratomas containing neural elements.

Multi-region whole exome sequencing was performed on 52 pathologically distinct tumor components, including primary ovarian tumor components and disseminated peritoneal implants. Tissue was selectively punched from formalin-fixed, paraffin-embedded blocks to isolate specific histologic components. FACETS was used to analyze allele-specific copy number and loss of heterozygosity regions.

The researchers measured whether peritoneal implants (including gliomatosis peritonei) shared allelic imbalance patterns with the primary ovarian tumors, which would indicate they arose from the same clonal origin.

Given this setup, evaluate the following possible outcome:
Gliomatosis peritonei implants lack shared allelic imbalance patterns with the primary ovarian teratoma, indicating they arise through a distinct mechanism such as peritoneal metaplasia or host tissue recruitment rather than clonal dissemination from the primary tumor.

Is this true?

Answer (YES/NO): NO